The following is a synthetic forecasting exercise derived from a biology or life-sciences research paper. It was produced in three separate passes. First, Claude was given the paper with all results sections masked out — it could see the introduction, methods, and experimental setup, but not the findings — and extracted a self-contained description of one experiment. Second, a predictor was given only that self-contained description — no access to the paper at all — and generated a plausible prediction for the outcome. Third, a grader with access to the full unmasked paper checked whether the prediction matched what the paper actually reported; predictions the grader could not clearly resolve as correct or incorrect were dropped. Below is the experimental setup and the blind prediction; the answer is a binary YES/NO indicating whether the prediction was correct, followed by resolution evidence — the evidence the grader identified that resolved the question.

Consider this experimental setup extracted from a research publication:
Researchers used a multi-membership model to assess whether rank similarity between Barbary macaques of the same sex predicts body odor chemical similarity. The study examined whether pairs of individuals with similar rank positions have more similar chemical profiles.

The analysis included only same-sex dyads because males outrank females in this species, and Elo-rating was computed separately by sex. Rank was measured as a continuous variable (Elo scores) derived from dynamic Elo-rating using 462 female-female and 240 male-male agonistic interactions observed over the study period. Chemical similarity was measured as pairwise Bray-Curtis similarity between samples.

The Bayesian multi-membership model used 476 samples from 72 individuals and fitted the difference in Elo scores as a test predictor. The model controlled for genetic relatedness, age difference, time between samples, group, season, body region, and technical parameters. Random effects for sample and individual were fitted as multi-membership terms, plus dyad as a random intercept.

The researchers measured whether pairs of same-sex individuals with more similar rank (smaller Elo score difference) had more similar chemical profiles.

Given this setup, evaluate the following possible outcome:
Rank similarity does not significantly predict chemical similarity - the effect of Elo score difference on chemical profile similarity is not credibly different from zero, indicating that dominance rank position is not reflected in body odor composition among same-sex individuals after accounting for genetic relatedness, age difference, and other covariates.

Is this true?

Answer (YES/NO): YES